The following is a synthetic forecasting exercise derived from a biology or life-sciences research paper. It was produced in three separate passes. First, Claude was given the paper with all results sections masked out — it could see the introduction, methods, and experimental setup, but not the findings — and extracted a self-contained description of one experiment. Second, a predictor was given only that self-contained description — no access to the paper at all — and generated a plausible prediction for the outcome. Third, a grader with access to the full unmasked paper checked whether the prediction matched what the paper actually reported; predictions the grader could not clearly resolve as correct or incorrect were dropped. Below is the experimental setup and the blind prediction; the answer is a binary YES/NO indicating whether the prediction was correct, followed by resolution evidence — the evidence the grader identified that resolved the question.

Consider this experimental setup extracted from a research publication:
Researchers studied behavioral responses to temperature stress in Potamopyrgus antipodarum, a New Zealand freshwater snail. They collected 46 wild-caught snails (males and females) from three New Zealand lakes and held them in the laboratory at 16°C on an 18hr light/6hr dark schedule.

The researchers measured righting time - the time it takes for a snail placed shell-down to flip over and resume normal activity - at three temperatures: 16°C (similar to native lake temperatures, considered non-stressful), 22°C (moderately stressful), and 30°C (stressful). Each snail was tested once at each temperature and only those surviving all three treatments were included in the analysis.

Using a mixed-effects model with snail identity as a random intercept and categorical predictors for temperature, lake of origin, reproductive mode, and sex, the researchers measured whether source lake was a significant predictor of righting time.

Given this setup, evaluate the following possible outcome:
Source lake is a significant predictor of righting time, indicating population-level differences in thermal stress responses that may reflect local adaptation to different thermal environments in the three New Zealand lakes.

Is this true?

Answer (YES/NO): YES